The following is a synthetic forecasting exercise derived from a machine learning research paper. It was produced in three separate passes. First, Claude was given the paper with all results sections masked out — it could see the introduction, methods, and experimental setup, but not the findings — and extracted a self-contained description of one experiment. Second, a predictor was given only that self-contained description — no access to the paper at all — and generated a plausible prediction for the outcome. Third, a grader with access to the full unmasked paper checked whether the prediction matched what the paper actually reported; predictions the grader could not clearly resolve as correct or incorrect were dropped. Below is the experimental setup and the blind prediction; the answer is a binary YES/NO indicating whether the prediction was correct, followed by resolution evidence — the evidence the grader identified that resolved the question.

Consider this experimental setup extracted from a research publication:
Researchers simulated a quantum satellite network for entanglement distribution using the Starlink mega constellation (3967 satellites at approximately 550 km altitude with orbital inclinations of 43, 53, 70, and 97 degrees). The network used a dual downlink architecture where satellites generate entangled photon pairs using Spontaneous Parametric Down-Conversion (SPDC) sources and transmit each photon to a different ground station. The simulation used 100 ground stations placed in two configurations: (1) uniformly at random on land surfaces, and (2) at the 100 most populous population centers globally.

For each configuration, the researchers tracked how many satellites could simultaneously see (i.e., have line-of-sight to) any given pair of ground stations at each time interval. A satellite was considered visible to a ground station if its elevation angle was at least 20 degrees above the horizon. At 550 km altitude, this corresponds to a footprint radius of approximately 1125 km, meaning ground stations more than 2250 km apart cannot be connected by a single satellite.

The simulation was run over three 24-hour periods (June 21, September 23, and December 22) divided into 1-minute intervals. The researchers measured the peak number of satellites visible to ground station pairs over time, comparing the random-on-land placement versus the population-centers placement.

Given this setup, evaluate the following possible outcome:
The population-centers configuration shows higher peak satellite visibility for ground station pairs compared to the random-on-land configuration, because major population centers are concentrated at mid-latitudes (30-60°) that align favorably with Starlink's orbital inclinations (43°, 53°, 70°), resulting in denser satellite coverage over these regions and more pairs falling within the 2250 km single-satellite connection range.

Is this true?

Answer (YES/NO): YES